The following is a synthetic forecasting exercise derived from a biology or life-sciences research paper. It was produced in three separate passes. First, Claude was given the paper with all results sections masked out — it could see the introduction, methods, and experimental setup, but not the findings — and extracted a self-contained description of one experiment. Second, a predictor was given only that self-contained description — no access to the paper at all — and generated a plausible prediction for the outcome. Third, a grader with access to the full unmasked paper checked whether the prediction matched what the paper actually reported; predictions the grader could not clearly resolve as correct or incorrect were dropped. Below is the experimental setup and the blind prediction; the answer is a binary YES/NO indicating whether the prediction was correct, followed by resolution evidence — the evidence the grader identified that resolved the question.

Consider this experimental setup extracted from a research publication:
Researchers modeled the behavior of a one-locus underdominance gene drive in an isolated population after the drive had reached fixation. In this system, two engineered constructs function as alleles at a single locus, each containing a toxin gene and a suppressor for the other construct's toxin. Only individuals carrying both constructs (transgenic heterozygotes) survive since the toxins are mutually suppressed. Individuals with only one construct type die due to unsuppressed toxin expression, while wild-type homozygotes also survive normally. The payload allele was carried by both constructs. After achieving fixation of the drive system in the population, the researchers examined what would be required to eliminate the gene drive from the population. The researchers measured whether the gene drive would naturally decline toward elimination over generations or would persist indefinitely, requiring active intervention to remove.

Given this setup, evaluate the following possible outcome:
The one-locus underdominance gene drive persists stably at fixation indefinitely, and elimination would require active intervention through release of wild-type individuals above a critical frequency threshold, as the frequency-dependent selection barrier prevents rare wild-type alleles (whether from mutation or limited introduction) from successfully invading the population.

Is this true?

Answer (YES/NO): YES